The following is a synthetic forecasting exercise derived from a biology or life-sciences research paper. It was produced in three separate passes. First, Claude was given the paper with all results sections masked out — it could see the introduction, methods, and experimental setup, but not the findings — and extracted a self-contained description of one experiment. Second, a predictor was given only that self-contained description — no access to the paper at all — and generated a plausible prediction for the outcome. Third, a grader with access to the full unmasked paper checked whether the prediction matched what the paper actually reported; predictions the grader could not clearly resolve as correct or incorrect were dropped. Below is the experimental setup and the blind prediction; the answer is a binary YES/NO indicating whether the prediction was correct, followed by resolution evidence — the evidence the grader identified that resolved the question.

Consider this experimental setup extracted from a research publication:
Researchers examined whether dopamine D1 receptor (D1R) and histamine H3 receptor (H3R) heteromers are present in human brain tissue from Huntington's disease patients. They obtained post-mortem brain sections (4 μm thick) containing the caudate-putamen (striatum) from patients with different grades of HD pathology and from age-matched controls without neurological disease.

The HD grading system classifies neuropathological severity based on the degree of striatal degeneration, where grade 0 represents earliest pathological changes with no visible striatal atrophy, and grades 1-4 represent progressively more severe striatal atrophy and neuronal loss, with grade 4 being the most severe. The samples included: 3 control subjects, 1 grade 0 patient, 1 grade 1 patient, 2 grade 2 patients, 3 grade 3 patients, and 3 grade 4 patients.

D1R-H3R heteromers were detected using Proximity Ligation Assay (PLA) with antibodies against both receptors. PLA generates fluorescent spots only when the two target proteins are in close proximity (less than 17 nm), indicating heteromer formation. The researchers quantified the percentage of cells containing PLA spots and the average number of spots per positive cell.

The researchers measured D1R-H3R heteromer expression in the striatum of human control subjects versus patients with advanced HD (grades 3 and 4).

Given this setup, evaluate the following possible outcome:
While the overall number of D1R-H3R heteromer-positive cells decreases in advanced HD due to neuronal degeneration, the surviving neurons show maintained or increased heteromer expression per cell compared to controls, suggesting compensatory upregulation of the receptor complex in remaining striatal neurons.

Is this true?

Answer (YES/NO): NO